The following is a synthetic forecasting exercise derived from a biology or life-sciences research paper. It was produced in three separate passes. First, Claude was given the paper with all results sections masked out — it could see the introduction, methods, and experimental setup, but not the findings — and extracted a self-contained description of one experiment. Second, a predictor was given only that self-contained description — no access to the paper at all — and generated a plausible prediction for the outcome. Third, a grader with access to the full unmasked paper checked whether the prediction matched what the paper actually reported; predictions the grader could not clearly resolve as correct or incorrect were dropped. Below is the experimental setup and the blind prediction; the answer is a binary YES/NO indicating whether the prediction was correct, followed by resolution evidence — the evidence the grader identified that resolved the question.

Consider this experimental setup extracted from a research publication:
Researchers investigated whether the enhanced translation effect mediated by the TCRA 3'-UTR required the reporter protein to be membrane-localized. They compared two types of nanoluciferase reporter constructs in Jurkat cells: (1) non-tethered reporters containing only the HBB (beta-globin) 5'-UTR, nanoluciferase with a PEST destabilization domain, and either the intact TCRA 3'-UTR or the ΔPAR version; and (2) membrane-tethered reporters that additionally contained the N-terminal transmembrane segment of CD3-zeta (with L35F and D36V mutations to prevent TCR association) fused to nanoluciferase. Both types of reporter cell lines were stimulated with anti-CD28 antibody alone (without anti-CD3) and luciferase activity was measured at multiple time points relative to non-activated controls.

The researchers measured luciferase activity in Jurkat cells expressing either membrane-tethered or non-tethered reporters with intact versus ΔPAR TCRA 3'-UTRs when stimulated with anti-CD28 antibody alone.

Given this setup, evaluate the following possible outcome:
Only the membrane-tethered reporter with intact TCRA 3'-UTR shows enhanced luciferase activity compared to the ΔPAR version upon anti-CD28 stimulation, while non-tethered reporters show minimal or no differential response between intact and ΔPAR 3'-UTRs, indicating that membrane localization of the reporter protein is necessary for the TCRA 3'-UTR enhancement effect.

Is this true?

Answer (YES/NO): YES